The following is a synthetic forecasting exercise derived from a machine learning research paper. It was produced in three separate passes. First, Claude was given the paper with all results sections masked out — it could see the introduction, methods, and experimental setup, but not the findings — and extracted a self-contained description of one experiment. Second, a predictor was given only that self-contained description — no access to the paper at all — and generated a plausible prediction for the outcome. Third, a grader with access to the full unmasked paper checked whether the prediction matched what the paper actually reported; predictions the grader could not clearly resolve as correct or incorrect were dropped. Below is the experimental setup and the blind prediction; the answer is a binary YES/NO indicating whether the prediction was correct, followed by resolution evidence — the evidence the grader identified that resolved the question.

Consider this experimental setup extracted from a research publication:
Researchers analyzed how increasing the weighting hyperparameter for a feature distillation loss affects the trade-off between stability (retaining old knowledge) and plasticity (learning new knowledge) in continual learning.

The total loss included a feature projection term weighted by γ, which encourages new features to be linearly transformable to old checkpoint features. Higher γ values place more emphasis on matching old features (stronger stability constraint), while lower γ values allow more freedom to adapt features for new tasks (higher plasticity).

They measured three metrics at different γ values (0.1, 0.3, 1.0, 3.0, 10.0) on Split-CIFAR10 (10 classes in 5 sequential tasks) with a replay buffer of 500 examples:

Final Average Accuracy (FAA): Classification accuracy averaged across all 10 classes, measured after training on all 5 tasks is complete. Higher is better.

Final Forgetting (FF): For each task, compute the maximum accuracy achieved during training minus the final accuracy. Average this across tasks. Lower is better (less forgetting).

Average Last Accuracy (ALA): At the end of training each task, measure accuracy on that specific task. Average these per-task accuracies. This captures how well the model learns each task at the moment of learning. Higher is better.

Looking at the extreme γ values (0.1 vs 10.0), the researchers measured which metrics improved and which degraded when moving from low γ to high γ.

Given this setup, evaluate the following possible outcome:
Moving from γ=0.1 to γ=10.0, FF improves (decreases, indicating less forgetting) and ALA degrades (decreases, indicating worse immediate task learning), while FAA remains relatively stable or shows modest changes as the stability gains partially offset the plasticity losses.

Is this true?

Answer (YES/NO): YES